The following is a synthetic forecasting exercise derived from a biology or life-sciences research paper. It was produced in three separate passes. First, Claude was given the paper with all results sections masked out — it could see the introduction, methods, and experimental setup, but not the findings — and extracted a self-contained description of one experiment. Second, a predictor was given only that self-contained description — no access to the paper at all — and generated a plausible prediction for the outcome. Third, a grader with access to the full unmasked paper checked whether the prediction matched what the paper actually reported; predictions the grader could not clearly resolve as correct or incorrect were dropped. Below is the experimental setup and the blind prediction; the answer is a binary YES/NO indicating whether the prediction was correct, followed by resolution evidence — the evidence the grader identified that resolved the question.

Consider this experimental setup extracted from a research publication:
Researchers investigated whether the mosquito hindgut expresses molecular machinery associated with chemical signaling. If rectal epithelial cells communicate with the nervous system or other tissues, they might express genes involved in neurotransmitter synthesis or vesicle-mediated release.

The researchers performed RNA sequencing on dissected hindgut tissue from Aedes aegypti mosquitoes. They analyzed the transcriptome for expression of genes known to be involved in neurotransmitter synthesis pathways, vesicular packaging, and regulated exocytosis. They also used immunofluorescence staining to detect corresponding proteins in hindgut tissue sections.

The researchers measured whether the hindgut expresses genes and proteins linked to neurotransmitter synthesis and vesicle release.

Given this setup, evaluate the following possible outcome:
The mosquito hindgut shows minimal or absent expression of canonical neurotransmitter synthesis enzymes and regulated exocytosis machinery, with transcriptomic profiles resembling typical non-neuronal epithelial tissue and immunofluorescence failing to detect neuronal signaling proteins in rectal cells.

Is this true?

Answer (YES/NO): NO